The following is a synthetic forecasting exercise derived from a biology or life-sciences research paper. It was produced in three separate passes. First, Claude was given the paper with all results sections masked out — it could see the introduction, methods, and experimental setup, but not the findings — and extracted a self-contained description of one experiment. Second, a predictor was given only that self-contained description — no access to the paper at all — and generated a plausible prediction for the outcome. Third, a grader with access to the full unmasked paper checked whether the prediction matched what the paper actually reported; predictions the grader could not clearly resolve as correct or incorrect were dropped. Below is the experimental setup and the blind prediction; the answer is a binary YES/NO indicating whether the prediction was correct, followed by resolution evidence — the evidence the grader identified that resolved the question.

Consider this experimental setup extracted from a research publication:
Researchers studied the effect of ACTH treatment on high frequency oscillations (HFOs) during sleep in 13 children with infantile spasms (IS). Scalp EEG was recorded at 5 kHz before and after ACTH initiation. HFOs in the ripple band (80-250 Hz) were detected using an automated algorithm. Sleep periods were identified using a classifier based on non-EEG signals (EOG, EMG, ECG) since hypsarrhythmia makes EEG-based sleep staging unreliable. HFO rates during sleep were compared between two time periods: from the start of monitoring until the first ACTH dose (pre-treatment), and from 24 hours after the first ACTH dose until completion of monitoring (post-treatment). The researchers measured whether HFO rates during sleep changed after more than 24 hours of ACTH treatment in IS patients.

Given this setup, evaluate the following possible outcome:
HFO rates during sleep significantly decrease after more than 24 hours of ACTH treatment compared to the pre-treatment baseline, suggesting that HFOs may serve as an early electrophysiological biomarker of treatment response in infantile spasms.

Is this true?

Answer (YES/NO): YES